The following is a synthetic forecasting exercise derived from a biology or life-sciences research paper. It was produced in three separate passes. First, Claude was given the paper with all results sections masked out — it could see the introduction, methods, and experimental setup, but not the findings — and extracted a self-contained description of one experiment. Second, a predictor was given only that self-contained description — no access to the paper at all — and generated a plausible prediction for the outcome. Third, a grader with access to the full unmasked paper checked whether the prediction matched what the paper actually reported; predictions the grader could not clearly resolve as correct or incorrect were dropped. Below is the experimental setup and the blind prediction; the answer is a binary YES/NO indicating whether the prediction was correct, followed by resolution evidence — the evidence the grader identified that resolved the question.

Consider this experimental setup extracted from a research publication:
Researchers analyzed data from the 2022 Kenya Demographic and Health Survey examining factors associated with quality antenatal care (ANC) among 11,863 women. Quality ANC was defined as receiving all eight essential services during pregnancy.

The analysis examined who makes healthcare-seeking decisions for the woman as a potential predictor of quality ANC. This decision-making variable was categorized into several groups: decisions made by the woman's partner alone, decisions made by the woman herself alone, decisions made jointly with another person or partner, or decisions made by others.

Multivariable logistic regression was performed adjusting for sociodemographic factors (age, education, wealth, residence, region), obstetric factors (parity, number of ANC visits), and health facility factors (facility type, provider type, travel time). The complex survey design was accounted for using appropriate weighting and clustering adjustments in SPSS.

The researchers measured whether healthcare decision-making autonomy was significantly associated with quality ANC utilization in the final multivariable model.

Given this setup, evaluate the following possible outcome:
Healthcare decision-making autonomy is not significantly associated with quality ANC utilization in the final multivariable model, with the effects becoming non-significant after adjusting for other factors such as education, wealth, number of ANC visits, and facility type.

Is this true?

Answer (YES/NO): NO